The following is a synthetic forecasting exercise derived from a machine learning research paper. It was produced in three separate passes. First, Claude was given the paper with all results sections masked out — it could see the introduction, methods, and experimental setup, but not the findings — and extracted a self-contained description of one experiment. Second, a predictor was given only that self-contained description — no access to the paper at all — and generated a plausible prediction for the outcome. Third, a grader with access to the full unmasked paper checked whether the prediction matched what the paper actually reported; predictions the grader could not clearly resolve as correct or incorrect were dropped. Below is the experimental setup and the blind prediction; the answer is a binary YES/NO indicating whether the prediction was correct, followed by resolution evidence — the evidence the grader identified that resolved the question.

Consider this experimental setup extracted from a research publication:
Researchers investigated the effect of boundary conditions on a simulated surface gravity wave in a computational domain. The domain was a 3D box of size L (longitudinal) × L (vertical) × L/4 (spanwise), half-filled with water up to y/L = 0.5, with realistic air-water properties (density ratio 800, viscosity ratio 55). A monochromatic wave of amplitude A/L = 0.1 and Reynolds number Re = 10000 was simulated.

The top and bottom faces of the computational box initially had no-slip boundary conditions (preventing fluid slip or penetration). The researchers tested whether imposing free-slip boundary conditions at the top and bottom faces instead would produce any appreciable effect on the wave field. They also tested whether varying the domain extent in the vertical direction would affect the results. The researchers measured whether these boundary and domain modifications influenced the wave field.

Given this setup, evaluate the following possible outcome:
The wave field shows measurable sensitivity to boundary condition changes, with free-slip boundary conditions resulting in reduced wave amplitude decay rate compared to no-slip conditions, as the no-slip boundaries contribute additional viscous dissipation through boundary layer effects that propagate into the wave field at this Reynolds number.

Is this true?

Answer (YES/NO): NO